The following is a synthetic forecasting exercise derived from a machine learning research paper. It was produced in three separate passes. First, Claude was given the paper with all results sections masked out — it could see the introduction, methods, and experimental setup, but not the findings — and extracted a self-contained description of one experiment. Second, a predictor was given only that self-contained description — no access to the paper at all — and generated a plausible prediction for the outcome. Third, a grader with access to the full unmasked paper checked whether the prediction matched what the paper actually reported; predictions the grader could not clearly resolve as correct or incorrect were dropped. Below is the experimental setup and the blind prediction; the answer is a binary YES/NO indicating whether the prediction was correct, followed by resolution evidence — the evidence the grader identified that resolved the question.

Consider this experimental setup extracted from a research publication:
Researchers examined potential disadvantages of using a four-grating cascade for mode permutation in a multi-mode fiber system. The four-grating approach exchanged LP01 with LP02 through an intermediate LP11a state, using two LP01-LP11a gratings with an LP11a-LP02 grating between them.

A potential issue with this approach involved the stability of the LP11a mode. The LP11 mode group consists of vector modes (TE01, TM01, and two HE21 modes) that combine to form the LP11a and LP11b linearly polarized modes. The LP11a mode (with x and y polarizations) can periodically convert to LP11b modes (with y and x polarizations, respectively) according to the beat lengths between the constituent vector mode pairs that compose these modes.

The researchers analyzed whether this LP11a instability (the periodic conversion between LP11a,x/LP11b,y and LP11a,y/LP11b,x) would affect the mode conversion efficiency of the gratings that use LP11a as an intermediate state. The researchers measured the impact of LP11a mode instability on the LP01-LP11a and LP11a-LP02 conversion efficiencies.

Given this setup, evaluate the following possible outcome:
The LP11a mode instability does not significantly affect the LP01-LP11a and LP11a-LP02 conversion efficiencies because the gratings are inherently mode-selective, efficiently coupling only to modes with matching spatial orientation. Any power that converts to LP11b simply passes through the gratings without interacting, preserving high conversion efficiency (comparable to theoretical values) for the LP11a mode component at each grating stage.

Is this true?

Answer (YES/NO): NO